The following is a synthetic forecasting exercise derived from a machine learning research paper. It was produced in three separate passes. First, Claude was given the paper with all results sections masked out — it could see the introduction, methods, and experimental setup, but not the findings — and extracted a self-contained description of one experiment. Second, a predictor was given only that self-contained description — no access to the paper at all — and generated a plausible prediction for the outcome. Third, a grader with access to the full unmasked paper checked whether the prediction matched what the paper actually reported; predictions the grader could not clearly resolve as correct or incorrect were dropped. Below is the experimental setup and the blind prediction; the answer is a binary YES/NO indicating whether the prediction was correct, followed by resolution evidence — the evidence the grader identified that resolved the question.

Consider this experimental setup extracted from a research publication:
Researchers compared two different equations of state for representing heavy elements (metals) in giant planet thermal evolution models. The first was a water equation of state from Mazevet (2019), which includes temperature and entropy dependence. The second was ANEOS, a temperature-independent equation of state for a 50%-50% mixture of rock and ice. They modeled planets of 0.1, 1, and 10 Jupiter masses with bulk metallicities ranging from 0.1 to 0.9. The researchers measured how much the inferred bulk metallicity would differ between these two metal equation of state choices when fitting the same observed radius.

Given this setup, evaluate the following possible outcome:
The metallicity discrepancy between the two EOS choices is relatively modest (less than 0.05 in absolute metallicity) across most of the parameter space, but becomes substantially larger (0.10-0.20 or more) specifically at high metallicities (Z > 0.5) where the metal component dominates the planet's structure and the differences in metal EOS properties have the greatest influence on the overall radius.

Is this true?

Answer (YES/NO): NO